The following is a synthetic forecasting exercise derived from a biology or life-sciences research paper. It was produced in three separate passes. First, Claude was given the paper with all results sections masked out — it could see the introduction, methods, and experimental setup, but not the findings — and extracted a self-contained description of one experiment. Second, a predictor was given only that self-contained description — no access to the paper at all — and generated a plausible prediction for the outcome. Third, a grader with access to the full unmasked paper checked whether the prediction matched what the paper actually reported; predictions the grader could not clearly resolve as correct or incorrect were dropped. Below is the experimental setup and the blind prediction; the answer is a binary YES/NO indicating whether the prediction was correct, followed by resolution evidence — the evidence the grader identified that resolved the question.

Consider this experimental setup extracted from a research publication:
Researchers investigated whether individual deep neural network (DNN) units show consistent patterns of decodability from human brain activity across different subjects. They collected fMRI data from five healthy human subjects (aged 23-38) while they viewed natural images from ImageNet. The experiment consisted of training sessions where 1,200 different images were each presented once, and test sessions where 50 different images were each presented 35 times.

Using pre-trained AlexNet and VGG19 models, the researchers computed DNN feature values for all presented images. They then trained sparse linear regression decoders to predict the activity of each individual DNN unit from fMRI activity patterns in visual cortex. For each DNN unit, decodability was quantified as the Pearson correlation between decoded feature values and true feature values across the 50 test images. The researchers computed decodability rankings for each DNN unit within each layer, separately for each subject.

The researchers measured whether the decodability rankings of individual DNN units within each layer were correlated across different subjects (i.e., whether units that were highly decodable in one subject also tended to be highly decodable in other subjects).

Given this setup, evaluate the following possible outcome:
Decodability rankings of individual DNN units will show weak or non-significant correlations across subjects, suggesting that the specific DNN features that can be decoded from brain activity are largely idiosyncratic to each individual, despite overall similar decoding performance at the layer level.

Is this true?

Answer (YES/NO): NO